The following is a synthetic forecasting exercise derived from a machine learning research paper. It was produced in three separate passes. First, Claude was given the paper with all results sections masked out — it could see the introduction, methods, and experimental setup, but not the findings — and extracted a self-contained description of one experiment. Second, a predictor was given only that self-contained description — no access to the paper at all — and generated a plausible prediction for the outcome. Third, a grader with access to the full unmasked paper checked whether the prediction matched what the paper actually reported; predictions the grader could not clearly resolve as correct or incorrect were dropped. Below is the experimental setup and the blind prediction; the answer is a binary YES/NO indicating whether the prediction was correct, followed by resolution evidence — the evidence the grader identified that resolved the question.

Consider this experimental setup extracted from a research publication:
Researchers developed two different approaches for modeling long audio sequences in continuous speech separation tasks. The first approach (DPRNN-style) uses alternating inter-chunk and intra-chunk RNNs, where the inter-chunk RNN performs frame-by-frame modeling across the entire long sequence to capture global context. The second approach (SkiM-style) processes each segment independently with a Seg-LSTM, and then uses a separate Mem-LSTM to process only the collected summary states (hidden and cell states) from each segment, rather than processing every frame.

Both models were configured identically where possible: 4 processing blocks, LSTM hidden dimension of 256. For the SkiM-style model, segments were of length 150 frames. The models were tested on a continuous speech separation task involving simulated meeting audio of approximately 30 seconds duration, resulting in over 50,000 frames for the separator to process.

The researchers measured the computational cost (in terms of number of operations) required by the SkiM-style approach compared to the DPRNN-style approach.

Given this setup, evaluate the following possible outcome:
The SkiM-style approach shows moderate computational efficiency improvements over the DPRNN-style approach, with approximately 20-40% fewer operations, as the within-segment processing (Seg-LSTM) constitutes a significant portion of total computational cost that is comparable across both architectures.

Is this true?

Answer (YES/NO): NO